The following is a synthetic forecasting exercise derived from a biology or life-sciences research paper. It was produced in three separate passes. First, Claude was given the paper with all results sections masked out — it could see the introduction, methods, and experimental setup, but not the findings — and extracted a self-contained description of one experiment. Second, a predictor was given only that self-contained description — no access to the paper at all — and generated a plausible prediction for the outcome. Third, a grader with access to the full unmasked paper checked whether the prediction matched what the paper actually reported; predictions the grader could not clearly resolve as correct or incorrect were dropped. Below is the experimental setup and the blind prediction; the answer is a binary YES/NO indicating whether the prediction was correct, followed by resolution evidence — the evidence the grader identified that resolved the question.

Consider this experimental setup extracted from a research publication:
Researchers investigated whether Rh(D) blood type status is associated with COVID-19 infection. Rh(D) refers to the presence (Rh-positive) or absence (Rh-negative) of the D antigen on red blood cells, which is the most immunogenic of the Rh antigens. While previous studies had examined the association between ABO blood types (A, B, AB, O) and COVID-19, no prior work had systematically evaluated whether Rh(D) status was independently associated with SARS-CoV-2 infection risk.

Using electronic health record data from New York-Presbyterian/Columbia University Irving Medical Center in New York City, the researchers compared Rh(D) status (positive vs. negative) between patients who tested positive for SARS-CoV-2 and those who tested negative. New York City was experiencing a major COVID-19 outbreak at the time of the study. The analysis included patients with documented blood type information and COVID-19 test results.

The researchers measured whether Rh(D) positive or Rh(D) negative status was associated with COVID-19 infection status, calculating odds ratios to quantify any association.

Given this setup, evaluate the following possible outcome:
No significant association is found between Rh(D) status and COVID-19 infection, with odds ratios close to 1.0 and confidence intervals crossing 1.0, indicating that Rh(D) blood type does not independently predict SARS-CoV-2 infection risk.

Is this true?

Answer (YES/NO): NO